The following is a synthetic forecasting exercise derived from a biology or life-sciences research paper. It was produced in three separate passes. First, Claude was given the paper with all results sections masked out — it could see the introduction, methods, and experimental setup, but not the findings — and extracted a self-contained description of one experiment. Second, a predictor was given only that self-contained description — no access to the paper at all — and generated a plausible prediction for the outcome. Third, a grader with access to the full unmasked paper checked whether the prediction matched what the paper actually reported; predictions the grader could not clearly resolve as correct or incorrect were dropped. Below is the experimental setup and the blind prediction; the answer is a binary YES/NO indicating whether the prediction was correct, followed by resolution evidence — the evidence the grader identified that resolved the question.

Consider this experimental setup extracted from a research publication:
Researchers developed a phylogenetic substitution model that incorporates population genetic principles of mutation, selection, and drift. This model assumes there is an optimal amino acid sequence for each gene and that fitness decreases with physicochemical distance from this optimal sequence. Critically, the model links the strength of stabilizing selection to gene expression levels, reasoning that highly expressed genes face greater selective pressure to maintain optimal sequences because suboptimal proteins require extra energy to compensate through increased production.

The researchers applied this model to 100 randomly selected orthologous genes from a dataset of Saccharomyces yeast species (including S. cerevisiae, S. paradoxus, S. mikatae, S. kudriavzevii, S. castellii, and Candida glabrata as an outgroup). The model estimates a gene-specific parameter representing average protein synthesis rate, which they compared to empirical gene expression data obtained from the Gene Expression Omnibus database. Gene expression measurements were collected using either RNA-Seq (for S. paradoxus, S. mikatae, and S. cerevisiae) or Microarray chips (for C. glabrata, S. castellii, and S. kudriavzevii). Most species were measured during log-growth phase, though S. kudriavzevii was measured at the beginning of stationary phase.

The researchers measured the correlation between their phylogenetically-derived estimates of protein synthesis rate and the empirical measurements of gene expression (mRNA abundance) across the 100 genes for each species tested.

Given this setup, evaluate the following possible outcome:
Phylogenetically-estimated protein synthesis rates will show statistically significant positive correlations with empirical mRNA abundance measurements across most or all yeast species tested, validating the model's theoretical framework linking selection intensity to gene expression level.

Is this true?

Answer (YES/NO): YES